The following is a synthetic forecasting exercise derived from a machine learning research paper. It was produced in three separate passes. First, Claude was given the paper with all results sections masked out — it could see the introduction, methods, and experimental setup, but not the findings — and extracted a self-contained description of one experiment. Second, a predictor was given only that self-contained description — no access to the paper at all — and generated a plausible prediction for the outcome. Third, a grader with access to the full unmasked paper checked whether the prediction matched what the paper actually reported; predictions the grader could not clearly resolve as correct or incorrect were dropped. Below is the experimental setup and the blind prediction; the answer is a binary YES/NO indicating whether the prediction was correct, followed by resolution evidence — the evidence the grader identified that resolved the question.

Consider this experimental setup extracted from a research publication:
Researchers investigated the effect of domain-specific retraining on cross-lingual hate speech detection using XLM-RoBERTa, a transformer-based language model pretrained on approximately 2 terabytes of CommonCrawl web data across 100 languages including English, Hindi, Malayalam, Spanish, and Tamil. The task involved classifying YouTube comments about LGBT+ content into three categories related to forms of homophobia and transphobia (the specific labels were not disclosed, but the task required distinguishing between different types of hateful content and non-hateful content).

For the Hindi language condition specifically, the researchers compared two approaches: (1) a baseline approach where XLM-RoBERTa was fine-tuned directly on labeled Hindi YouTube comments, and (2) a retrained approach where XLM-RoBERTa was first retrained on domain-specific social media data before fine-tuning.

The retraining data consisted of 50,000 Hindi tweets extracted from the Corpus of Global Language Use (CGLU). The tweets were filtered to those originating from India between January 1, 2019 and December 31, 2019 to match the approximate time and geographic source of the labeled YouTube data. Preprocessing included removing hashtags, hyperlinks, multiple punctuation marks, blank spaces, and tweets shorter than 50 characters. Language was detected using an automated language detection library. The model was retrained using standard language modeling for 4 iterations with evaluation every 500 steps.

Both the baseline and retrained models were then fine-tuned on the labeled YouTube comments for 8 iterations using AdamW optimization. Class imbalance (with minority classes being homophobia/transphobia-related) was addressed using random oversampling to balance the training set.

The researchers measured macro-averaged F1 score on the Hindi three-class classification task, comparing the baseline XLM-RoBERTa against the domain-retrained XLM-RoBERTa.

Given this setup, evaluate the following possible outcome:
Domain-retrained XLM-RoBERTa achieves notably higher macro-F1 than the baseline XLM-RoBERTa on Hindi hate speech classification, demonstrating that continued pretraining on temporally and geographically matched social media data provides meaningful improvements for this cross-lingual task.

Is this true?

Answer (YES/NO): NO